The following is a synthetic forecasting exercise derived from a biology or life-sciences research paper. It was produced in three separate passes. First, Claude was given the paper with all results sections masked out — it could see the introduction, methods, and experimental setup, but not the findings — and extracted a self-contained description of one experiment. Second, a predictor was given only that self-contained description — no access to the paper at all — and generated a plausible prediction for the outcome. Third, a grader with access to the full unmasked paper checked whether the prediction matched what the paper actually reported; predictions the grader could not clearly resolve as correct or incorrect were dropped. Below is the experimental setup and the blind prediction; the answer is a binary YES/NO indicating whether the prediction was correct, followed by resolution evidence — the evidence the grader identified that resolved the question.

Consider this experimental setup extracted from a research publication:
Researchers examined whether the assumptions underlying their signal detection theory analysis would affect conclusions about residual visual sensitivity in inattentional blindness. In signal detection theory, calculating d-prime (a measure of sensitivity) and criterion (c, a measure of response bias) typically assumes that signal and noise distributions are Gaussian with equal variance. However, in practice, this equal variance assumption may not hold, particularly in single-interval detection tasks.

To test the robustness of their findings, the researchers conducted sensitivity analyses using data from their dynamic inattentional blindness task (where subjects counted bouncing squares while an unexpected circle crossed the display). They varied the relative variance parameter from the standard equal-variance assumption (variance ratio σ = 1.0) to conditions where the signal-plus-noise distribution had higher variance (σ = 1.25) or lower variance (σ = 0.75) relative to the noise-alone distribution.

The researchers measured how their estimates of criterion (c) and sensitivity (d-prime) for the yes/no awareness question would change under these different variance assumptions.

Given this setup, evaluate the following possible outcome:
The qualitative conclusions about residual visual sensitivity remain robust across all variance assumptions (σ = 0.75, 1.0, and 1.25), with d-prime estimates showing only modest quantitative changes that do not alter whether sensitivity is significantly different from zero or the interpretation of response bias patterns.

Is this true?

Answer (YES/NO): YES